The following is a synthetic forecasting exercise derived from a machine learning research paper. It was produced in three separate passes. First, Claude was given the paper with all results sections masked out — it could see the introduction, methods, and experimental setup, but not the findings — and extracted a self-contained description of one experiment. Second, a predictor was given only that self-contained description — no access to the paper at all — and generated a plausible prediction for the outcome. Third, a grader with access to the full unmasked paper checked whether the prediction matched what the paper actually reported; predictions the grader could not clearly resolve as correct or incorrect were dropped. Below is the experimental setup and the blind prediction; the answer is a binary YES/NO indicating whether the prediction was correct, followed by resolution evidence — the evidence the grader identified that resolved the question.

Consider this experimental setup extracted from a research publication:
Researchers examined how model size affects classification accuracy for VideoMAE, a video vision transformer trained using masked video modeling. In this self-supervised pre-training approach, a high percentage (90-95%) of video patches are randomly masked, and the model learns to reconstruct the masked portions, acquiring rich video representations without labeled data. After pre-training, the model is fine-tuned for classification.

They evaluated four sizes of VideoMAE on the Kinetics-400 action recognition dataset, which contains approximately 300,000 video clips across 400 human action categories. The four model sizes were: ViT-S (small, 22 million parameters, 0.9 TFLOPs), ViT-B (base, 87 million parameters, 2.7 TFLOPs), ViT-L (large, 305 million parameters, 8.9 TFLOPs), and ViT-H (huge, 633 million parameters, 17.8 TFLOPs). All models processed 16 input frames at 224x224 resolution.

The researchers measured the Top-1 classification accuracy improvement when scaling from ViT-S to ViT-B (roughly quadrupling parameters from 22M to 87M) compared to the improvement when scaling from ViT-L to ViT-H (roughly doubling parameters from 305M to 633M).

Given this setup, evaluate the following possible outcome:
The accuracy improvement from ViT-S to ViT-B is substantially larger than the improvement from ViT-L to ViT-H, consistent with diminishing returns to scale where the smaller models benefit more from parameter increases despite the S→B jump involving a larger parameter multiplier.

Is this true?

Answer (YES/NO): YES